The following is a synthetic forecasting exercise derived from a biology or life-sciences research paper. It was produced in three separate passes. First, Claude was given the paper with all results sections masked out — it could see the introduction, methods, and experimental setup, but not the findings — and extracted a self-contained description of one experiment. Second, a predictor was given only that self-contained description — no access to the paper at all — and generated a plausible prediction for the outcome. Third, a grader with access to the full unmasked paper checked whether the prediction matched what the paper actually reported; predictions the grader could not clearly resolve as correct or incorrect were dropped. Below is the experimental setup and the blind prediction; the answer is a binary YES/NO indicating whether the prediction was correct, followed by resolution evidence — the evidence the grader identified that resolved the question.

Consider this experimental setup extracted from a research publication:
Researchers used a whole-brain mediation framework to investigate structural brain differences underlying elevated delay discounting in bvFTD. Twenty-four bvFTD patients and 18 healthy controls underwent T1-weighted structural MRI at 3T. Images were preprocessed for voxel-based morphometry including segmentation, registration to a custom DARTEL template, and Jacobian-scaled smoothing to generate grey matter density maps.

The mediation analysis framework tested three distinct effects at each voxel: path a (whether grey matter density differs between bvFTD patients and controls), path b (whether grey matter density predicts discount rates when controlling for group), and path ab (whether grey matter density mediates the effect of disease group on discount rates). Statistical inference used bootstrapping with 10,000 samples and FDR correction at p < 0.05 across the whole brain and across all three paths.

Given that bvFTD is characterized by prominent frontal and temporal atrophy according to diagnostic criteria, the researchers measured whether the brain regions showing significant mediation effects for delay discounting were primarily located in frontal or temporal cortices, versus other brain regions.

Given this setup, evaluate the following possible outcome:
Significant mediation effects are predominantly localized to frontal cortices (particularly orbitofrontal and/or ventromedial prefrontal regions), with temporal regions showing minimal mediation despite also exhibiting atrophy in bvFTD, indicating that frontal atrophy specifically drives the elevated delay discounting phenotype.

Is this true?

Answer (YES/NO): NO